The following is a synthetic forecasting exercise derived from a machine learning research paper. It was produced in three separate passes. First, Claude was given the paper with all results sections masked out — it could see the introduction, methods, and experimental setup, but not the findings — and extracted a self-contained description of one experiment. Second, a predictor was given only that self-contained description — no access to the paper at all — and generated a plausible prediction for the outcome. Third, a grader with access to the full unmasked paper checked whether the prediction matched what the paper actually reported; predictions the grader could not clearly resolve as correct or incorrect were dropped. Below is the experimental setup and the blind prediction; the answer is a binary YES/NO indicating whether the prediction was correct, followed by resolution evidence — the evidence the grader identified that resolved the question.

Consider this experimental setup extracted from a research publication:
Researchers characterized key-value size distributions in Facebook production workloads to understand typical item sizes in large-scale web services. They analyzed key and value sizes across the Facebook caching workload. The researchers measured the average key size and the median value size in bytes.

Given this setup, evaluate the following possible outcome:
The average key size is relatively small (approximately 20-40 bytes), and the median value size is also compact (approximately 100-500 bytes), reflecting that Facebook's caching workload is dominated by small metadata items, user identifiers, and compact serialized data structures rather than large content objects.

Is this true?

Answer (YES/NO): YES